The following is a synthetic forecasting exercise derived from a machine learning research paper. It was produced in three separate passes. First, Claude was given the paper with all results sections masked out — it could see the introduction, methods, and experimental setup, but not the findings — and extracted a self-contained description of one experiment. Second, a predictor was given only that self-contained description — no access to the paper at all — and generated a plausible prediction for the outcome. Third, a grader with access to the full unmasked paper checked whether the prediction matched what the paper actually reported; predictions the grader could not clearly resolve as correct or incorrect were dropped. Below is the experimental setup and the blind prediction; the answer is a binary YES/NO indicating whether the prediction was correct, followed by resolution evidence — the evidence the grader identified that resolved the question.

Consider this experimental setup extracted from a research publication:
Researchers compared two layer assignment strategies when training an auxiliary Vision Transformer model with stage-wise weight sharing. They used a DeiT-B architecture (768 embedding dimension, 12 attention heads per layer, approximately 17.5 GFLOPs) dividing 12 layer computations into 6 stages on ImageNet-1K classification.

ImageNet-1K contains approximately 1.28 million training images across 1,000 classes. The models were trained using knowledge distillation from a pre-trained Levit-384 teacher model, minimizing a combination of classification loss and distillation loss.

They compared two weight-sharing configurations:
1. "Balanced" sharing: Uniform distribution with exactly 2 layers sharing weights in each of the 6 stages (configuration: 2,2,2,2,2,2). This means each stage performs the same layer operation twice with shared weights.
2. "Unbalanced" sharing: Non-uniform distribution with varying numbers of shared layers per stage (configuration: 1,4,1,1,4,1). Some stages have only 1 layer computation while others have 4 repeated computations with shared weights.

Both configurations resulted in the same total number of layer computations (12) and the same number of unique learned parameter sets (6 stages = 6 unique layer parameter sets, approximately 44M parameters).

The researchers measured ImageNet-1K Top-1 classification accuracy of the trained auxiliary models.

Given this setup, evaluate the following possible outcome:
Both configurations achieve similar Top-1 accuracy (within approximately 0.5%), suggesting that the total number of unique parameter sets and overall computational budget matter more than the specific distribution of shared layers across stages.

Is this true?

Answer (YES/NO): NO